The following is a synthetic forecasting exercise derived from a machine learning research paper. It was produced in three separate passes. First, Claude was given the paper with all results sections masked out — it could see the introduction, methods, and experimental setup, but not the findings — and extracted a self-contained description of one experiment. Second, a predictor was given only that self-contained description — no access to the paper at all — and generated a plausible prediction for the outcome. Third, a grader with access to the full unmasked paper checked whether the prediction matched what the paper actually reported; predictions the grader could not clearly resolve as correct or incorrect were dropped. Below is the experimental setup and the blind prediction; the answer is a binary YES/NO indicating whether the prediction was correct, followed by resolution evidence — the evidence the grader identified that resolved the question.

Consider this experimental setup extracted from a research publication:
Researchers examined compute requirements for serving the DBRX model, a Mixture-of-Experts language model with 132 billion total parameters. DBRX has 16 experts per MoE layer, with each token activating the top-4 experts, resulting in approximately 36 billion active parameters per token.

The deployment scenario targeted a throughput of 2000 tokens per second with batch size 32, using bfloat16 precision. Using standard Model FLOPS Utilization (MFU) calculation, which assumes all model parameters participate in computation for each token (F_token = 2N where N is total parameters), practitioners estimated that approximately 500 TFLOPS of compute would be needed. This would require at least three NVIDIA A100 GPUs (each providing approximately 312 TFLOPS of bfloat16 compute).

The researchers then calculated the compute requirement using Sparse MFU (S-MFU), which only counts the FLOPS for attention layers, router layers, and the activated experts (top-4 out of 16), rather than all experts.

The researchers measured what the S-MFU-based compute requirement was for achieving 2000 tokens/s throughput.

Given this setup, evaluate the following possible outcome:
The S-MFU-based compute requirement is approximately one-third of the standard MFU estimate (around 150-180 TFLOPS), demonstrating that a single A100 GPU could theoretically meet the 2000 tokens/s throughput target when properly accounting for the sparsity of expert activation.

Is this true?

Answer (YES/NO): NO